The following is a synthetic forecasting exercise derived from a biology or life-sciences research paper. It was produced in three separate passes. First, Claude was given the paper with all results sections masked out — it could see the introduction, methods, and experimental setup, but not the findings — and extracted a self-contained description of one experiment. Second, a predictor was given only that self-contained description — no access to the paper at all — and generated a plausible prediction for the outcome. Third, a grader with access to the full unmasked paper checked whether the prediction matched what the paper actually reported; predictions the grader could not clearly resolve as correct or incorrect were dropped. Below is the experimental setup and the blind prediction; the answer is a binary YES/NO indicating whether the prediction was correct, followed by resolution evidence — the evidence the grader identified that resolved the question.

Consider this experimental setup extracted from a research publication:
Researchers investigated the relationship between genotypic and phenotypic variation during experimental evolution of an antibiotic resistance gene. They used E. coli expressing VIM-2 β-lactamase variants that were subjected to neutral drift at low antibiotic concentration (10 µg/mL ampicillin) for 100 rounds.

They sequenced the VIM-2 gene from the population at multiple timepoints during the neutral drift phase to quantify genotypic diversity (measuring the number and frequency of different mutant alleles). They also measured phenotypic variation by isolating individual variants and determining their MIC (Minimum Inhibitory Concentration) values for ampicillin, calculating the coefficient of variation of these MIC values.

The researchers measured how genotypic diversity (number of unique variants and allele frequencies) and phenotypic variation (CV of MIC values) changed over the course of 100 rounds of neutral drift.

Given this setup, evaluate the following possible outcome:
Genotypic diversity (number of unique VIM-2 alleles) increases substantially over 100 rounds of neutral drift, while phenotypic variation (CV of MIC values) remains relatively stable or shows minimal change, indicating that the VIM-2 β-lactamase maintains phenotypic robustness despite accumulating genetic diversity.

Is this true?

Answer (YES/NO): NO